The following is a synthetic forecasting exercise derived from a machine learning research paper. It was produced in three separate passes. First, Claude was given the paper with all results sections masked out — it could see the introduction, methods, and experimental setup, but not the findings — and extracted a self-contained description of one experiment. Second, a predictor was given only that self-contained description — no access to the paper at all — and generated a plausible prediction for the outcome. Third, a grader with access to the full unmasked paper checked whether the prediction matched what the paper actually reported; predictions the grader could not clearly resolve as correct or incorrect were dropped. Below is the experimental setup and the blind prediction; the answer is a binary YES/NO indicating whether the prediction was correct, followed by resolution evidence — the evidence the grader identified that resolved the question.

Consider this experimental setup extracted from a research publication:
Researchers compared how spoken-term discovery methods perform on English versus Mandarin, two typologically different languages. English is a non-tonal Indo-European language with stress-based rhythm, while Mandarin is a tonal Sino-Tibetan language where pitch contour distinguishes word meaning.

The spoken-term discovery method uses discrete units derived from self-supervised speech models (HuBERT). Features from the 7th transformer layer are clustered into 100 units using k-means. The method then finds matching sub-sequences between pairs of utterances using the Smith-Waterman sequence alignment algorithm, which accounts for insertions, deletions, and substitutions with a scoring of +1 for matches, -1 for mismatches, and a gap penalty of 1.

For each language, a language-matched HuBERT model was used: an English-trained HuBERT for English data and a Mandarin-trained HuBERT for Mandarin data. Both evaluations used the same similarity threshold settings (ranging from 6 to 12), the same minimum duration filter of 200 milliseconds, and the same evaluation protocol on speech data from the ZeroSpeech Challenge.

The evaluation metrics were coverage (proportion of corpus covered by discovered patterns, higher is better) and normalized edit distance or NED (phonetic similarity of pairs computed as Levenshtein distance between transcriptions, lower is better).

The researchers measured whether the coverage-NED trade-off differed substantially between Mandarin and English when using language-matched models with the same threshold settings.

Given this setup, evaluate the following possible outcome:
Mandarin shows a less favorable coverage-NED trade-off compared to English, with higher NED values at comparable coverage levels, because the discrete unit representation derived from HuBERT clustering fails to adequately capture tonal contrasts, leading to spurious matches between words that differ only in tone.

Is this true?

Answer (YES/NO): NO